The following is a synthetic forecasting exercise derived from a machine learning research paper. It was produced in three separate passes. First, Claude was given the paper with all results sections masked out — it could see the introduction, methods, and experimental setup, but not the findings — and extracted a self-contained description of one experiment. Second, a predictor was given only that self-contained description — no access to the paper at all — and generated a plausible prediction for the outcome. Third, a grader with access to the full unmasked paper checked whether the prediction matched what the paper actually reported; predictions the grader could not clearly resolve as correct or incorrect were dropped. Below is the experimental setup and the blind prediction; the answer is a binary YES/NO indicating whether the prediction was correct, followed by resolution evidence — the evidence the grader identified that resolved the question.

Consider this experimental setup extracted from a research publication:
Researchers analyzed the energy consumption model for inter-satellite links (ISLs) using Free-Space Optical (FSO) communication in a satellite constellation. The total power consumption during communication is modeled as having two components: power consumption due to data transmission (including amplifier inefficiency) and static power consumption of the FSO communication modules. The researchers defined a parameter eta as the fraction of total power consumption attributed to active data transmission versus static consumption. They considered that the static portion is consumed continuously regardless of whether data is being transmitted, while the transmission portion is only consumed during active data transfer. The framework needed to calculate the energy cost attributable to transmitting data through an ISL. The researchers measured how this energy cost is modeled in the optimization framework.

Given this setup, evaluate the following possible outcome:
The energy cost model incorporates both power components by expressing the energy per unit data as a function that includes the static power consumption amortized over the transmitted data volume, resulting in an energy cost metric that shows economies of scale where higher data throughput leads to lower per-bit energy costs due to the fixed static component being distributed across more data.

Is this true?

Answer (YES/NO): NO